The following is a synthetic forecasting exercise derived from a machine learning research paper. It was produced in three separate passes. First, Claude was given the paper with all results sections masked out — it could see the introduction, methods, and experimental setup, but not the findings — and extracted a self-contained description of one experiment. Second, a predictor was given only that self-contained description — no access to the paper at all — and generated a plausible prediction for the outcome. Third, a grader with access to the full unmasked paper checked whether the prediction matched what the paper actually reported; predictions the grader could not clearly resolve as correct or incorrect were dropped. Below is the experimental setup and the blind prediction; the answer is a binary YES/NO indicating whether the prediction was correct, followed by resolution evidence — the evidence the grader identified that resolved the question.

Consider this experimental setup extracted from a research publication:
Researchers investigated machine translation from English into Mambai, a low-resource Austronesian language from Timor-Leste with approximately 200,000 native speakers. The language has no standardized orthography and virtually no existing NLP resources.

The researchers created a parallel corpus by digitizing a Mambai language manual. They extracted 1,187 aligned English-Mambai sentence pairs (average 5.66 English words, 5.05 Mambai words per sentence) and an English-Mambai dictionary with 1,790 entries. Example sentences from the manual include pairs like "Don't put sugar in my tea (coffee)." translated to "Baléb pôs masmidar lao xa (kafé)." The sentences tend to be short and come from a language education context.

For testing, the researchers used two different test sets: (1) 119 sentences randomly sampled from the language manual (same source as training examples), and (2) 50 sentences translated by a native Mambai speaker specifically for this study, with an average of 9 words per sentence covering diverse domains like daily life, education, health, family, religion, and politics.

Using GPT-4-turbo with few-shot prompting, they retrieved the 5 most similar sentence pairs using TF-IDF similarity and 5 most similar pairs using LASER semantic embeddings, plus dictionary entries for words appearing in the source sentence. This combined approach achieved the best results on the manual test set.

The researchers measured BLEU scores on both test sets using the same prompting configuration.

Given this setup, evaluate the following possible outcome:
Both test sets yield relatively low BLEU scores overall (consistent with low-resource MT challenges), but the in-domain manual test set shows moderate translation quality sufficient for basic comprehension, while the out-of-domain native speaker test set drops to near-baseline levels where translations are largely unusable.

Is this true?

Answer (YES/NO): YES